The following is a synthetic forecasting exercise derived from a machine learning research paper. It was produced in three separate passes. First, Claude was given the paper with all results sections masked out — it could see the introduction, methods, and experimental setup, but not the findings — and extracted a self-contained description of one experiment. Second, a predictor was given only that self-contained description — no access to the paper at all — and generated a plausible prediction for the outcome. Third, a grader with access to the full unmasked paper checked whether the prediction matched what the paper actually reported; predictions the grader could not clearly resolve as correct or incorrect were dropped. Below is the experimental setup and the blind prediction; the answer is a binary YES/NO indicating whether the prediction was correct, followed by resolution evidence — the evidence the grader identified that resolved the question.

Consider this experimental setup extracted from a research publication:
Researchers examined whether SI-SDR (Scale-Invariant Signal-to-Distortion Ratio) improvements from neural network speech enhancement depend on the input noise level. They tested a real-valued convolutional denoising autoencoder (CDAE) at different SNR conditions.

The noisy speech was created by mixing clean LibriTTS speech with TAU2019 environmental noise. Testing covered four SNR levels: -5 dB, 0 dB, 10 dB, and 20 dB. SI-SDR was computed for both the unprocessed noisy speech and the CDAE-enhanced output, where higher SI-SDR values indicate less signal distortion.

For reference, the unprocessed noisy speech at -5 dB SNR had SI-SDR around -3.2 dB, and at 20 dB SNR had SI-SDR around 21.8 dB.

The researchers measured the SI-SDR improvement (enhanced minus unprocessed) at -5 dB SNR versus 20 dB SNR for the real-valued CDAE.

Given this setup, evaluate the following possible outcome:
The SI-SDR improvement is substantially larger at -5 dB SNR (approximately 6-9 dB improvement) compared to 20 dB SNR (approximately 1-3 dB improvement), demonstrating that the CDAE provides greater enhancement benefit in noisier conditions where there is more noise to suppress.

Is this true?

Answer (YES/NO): NO